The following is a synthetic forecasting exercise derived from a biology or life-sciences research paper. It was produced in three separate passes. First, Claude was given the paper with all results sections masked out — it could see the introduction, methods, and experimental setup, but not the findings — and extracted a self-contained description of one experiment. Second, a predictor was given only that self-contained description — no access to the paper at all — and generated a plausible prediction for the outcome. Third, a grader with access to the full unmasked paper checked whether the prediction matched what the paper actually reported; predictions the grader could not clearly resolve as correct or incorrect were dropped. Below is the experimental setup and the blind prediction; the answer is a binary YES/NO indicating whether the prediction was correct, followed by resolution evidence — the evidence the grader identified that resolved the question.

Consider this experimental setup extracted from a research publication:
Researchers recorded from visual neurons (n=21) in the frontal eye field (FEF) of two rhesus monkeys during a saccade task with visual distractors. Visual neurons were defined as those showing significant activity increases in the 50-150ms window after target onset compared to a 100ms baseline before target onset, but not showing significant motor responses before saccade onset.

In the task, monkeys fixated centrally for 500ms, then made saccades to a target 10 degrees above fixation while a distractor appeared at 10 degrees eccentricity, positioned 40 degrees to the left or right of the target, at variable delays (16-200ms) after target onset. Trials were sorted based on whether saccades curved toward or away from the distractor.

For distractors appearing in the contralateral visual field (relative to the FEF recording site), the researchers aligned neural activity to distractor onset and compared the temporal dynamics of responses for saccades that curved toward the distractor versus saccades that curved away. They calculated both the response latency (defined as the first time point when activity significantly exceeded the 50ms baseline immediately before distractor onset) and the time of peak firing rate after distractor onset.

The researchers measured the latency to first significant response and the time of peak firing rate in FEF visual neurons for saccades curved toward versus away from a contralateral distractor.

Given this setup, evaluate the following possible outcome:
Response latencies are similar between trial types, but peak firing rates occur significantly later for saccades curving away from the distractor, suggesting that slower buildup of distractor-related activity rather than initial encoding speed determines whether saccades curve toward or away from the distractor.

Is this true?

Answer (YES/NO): NO